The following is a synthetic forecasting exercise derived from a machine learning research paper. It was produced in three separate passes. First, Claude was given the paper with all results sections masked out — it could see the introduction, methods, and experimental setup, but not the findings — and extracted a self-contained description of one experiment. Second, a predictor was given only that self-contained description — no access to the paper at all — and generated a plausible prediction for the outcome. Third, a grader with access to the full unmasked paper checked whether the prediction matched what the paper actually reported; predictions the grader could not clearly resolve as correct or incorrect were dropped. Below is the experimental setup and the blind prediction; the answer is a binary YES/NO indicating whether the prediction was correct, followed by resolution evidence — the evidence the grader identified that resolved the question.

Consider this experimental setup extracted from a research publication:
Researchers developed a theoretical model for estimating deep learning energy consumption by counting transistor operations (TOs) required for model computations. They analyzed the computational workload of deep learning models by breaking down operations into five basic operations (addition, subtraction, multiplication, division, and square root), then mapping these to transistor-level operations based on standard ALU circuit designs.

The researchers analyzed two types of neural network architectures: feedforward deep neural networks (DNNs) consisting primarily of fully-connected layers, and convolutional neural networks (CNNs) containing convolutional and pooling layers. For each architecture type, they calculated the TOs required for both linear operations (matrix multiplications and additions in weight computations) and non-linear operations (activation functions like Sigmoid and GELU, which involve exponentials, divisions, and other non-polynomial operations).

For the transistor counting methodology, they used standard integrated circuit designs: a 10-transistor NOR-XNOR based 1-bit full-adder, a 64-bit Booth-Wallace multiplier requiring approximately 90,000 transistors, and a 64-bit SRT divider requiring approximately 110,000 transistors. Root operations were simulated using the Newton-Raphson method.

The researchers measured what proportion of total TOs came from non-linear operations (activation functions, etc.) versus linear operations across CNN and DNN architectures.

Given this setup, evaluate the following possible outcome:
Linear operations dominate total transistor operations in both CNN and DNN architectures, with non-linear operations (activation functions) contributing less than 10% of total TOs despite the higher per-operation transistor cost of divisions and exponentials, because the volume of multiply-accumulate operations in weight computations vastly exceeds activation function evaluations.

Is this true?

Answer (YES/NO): NO